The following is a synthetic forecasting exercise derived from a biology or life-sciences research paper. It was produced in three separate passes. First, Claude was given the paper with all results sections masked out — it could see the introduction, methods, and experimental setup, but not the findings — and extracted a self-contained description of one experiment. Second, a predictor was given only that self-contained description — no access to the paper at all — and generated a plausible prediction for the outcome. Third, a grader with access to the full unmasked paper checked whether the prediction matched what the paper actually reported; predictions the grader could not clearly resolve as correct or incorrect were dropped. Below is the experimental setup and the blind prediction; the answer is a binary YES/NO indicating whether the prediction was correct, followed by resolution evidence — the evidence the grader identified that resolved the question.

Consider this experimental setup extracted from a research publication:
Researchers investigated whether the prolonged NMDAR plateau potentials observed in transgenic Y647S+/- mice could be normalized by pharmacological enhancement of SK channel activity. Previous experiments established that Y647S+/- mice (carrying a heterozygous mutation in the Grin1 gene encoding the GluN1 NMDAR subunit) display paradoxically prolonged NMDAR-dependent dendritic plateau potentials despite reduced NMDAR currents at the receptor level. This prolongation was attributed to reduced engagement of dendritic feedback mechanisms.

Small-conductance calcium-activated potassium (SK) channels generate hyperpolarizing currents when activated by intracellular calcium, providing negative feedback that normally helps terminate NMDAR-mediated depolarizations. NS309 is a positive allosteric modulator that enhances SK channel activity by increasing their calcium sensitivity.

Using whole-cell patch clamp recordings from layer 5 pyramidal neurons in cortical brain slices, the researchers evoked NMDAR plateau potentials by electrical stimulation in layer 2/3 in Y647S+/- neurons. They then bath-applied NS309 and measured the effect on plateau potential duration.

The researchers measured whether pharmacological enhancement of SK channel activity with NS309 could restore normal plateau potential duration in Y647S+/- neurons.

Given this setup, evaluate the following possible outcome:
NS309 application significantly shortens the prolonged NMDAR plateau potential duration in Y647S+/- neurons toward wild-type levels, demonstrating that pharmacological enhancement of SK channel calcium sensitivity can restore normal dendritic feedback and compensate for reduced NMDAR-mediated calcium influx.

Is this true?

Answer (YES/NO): YES